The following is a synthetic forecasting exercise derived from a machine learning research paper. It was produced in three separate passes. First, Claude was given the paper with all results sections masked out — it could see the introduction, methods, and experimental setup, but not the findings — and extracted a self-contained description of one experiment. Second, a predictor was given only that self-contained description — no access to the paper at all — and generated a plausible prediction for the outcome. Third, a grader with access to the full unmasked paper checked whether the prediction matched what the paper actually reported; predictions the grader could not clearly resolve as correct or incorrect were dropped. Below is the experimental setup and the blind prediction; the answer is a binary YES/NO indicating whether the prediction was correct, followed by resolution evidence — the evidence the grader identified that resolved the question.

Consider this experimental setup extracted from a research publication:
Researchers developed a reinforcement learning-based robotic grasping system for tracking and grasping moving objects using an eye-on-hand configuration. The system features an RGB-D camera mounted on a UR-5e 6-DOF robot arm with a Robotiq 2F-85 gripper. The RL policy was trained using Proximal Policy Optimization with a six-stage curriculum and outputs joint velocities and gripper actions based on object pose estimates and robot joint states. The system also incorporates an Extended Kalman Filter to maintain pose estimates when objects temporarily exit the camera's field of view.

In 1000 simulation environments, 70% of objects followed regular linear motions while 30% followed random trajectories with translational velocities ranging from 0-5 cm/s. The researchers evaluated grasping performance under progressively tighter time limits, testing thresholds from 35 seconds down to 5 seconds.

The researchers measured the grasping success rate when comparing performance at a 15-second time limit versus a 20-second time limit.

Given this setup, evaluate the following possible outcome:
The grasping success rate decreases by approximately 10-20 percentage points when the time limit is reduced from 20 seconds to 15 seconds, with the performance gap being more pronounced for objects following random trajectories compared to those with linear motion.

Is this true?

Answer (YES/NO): NO